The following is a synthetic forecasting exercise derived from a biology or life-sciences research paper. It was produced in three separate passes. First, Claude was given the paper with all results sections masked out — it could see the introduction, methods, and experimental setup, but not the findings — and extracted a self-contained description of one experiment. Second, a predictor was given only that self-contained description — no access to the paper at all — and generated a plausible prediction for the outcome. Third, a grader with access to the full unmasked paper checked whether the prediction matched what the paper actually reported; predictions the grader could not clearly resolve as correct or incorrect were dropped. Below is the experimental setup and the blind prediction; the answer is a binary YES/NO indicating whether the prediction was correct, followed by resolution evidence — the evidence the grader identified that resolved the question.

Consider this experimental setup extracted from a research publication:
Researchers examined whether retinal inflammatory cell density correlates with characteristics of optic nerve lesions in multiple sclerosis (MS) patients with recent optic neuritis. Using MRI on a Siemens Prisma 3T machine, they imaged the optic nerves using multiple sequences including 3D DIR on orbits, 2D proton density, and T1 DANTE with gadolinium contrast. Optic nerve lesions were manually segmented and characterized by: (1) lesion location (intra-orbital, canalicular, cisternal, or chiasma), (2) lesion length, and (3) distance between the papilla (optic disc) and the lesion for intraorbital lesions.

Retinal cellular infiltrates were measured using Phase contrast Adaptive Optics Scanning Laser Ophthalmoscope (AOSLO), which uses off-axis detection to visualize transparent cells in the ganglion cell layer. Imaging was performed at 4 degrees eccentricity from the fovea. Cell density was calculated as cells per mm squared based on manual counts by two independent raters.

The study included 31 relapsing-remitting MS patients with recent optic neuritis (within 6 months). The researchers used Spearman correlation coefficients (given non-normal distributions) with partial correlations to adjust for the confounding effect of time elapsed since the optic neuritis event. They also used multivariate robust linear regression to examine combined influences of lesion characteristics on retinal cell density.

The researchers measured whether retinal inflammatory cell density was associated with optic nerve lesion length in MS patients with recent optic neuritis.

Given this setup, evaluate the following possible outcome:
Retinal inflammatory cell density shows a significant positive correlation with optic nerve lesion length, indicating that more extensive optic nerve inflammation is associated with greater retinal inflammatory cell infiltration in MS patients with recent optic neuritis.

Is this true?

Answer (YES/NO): NO